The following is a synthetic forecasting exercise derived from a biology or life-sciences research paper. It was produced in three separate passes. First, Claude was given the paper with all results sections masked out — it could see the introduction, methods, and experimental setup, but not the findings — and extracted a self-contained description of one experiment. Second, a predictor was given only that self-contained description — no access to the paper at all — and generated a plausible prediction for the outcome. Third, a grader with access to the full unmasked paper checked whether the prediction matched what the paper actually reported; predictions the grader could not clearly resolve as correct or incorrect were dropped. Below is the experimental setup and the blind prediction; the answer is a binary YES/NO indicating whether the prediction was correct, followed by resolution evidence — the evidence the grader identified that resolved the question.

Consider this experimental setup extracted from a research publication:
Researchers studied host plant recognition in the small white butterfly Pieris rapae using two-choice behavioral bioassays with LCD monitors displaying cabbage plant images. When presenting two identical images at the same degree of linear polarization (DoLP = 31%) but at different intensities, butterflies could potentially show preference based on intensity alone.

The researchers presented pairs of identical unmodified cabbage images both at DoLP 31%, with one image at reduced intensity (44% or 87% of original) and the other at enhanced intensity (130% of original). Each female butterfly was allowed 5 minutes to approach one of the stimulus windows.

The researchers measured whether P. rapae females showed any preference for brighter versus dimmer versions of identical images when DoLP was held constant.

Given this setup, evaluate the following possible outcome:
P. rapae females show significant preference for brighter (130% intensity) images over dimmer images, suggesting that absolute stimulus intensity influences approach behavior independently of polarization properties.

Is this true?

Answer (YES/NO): NO